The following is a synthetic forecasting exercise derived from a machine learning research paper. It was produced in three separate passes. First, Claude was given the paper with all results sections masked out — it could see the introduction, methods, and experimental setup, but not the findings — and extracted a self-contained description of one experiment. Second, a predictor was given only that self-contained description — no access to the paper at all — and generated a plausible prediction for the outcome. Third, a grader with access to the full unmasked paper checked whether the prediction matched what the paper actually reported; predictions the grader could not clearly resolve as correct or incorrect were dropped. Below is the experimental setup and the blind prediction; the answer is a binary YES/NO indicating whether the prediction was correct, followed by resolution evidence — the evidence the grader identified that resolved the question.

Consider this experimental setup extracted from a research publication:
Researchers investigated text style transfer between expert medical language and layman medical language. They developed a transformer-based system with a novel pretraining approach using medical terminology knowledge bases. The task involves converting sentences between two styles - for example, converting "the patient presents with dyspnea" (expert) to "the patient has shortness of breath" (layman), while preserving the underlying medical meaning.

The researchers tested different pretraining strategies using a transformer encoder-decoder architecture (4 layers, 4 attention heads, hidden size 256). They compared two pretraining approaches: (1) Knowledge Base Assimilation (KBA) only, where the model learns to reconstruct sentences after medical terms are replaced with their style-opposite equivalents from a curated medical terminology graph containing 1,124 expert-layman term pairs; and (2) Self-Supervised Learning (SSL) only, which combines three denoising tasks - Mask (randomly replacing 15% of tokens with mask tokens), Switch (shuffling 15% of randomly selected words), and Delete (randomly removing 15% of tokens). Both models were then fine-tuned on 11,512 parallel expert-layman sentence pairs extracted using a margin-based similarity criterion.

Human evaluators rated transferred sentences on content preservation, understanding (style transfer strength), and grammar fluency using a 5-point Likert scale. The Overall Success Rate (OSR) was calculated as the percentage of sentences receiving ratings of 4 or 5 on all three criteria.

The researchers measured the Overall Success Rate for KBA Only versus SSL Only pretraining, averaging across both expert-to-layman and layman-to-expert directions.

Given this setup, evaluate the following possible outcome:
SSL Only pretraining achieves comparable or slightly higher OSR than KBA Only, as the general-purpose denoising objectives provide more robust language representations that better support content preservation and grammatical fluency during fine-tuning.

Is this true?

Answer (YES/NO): NO